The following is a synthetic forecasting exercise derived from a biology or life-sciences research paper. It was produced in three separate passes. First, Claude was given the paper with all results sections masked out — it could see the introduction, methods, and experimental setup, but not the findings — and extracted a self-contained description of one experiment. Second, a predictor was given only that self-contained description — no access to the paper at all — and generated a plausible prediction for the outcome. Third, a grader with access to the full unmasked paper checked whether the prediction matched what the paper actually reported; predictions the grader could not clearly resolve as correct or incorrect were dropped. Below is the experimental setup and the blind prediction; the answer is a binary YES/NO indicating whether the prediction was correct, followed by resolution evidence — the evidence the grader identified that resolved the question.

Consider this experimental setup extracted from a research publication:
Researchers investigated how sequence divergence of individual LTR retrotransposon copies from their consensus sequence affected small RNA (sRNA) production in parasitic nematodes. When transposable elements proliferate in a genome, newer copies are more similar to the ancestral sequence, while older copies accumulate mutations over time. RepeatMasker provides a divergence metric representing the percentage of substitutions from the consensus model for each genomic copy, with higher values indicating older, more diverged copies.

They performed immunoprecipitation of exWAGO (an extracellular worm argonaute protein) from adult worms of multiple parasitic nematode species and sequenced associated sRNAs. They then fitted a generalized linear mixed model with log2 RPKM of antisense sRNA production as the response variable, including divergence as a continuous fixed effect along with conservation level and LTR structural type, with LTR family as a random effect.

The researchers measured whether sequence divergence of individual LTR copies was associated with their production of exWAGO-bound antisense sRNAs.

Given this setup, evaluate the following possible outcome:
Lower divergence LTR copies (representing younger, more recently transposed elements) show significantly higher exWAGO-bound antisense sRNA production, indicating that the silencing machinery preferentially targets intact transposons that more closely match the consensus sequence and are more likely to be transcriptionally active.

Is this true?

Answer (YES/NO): NO